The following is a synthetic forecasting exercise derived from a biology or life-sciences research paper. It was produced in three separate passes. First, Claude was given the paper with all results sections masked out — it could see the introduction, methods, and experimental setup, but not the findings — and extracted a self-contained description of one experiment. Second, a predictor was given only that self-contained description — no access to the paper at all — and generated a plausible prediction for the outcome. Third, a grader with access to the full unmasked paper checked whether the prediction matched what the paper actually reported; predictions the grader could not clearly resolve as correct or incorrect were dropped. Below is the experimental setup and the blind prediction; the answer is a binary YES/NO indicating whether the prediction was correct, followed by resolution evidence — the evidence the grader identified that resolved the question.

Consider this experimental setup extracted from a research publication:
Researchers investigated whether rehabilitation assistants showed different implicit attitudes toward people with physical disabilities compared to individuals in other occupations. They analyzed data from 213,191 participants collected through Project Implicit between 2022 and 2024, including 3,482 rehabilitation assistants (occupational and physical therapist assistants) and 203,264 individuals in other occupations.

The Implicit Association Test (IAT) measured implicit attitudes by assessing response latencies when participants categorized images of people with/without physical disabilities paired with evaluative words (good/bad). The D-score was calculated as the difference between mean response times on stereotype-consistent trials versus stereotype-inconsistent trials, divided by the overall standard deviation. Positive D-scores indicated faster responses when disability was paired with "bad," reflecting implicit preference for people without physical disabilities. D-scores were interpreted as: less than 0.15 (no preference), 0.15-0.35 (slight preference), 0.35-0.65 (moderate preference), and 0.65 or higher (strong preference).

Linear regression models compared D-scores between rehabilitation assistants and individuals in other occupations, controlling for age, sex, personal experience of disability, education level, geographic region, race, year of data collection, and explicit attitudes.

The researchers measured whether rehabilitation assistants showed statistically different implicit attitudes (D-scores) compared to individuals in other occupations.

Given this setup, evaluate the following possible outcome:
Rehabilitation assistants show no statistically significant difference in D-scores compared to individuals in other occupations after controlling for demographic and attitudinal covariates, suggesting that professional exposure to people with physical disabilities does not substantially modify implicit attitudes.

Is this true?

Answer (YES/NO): YES